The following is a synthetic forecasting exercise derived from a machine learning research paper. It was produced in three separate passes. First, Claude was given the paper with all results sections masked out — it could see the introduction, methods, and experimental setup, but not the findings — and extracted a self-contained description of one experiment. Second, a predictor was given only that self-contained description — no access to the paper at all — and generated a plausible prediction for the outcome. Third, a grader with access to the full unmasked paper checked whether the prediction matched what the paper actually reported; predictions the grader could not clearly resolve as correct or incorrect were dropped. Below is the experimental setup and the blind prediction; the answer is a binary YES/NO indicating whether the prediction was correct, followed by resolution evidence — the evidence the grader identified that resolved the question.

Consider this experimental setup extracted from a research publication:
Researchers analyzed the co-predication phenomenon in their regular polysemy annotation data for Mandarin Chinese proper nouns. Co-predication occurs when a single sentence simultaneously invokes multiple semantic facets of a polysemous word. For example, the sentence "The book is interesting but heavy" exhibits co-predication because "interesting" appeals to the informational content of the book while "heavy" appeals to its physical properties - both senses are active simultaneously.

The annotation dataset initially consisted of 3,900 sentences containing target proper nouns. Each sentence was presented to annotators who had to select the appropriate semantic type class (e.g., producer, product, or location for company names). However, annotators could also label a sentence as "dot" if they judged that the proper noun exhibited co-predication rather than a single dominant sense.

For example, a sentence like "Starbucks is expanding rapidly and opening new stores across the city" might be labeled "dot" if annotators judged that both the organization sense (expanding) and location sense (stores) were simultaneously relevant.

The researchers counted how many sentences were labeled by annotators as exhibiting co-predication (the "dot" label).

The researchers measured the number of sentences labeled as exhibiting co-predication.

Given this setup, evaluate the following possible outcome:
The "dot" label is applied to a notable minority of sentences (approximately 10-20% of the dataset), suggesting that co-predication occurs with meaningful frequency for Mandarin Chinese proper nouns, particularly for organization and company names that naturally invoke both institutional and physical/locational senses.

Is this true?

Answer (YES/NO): NO